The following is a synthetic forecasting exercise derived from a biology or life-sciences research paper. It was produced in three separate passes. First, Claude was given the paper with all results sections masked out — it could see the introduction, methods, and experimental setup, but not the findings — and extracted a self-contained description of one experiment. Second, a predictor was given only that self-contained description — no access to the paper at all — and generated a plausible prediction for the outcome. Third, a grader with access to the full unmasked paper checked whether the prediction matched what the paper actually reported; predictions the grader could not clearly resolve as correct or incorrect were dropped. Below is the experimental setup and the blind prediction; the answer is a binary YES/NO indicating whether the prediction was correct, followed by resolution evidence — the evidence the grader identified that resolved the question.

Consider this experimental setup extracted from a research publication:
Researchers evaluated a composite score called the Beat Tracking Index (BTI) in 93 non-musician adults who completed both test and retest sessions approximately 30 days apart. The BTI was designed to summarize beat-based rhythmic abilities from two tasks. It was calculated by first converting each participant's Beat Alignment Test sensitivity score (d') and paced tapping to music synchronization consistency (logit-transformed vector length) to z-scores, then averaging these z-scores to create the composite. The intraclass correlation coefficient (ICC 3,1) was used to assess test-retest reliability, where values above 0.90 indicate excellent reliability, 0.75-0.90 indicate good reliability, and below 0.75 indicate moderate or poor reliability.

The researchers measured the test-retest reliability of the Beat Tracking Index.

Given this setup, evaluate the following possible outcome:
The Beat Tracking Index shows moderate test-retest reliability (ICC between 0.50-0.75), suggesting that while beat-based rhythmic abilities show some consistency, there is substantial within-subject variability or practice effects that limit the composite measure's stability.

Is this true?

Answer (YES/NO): NO